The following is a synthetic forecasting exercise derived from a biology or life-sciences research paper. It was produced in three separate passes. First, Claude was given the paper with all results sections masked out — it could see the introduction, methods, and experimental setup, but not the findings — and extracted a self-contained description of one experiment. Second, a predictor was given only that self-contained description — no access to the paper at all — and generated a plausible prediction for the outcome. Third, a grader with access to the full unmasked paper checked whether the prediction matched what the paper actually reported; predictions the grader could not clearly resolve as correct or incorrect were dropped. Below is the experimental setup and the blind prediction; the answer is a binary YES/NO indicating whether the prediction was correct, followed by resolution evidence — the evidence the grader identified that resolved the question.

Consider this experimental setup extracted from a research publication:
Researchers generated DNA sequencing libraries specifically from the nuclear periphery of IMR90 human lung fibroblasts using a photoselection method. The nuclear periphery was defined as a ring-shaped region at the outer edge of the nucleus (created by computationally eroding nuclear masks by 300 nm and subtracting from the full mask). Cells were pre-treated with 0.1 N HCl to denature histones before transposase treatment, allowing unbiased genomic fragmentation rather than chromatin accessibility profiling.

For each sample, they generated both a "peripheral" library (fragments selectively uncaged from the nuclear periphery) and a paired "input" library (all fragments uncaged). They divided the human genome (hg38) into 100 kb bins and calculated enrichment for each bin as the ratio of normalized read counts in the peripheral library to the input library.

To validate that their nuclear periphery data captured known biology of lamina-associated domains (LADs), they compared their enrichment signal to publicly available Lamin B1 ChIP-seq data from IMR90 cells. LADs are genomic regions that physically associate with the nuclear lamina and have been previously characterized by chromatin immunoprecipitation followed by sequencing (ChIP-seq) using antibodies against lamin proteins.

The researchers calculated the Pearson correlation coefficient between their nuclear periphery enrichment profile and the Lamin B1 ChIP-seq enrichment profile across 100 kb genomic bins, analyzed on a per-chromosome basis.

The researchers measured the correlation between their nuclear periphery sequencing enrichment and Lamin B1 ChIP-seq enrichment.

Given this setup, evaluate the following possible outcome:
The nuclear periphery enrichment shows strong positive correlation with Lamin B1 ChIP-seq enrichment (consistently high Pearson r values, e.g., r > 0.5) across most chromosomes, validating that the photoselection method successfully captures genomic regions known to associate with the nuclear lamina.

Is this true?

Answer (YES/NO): YES